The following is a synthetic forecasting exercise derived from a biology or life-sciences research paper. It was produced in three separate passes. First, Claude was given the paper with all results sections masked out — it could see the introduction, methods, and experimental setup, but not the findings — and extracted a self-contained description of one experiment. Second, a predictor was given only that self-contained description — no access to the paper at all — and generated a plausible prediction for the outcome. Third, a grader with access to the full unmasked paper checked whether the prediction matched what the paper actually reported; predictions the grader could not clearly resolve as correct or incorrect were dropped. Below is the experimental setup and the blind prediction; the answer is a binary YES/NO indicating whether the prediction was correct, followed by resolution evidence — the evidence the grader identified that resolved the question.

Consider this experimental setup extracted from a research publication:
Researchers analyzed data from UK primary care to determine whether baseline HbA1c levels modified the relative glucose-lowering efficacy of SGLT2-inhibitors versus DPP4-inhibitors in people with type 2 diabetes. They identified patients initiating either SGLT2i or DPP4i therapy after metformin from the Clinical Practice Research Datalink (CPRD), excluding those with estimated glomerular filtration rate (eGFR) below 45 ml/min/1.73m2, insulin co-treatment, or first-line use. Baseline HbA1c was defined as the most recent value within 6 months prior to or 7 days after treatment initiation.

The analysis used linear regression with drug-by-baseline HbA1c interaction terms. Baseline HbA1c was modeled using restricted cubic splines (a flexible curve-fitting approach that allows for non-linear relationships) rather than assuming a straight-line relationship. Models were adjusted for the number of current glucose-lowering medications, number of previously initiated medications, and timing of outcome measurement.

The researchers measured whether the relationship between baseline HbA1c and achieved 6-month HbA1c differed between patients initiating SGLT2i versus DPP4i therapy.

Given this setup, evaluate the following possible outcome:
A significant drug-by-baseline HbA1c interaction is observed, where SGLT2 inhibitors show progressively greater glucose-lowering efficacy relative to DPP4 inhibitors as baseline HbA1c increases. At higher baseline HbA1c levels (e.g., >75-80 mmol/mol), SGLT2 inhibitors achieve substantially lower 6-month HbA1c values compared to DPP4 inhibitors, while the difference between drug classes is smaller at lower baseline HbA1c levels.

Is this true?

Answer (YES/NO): YES